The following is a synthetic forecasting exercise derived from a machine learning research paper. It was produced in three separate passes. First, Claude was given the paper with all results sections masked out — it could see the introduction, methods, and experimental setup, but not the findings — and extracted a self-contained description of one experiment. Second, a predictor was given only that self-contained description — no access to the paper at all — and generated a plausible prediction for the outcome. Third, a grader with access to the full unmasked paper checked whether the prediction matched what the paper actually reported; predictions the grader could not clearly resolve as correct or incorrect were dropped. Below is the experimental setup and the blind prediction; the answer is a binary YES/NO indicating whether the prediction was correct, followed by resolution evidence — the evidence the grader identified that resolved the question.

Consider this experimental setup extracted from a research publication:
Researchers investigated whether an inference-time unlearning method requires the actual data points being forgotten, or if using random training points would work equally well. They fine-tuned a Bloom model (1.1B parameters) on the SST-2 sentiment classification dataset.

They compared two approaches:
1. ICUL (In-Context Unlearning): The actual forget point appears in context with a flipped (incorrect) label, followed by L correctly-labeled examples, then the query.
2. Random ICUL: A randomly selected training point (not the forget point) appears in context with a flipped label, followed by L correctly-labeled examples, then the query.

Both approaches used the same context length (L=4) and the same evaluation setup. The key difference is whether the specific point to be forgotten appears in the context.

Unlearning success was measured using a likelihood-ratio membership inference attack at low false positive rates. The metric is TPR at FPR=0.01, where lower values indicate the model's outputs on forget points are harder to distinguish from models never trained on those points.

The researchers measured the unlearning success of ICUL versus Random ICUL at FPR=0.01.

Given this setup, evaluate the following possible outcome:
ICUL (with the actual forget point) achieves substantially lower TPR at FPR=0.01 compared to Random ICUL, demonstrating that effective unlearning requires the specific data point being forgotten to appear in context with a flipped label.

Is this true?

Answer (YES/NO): YES